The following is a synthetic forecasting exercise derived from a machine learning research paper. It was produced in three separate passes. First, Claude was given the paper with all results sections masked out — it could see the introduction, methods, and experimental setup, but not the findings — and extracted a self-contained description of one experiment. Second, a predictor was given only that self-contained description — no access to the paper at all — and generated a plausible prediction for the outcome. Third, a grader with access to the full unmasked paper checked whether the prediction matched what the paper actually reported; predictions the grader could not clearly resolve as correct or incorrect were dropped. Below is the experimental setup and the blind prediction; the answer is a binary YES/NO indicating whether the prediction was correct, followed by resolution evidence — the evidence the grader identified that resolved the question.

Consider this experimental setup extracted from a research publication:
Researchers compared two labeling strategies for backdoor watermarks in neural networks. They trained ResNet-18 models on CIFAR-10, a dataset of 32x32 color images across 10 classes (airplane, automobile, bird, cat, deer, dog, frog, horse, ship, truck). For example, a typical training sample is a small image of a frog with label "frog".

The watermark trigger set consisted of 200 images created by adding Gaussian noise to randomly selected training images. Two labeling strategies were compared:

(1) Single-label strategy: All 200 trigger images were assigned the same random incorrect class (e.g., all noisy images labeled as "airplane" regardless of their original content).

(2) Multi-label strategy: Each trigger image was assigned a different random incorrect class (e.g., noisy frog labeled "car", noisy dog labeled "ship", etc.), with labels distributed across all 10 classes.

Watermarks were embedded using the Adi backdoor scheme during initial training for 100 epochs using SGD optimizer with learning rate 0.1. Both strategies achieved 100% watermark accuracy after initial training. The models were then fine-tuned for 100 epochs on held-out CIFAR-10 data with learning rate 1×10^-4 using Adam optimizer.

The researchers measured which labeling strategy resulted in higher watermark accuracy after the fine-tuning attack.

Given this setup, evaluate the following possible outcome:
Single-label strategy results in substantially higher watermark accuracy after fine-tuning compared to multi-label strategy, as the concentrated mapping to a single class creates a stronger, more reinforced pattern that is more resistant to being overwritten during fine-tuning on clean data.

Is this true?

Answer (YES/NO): NO